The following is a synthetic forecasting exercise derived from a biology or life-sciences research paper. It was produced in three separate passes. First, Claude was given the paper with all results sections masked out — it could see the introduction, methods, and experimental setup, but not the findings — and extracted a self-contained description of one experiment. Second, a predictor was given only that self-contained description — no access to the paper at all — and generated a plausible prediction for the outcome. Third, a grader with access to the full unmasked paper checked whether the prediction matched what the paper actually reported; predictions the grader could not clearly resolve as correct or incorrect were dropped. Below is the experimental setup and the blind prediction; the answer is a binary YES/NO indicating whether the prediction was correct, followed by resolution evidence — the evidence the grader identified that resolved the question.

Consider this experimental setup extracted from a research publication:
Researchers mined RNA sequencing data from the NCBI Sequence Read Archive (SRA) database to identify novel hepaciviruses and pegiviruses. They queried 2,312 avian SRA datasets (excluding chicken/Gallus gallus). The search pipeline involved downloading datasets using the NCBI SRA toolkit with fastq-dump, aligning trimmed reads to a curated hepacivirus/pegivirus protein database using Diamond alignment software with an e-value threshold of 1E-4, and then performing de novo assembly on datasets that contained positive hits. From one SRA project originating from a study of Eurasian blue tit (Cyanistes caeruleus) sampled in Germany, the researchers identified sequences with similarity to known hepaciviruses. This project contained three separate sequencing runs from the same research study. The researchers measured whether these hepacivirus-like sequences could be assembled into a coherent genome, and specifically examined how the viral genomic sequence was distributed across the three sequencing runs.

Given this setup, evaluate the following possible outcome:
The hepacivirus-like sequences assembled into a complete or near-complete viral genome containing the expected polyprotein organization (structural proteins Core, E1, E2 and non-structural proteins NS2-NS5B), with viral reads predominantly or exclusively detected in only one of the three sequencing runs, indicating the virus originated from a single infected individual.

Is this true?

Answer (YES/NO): NO